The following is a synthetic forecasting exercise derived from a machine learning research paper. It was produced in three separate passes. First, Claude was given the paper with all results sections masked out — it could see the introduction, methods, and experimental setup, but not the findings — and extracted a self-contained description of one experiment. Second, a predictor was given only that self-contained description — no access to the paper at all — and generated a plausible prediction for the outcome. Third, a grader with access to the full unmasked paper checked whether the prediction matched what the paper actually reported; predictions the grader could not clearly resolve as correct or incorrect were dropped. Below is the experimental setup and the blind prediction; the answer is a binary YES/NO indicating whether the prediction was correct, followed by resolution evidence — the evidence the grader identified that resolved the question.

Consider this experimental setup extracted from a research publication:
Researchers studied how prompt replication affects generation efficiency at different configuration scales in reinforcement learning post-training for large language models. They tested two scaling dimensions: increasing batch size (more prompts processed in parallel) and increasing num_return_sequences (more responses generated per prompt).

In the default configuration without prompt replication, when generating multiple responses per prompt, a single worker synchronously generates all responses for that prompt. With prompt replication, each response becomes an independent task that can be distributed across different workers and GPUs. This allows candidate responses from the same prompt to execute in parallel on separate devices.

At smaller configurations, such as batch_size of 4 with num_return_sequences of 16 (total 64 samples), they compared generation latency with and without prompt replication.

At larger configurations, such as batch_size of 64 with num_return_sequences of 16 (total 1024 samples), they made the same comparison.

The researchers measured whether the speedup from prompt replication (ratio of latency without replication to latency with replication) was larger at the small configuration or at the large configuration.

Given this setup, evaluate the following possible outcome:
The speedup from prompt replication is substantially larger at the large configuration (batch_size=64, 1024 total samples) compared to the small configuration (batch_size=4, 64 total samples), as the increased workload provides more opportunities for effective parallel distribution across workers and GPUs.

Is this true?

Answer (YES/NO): YES